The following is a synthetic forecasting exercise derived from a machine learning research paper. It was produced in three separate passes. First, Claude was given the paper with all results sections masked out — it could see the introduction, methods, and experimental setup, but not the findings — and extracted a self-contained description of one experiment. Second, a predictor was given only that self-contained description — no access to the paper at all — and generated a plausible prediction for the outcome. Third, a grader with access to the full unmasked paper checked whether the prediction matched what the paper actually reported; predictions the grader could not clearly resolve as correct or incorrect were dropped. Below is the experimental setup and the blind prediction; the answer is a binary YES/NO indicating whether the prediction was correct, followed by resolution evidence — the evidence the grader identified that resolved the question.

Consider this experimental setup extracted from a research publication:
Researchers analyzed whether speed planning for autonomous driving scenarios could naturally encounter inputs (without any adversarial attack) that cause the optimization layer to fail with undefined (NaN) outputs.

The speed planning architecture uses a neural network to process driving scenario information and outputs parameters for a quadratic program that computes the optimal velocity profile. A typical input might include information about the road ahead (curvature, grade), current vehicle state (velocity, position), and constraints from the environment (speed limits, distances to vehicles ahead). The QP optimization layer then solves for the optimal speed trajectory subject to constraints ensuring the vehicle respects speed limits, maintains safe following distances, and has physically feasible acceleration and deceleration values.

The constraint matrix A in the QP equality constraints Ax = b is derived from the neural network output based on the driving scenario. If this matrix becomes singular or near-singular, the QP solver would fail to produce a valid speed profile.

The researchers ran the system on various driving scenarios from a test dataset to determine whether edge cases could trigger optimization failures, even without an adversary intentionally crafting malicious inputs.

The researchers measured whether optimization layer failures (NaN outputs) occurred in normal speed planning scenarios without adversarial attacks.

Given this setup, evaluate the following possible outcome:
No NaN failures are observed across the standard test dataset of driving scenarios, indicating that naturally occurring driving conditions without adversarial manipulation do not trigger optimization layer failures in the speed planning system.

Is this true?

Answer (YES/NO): NO